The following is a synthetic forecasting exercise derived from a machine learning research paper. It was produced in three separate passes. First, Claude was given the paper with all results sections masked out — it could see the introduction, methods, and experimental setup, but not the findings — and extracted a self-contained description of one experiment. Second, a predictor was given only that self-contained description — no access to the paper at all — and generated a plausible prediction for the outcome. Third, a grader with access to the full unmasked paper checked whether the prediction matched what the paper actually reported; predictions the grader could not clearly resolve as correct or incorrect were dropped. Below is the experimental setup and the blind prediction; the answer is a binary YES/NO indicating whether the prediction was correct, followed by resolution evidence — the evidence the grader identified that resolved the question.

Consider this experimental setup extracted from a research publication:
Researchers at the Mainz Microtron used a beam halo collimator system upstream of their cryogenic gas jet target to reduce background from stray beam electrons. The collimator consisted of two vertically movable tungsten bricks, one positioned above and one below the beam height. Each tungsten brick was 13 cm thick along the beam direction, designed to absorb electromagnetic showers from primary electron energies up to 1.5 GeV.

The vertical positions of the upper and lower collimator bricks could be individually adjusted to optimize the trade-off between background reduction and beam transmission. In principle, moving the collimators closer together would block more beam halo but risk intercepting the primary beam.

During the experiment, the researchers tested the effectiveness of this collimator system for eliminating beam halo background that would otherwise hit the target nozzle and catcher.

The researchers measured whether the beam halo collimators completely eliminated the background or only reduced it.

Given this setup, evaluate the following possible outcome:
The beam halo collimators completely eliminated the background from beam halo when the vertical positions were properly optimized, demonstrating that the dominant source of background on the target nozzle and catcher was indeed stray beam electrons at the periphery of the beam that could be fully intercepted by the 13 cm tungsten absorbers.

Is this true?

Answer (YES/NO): NO